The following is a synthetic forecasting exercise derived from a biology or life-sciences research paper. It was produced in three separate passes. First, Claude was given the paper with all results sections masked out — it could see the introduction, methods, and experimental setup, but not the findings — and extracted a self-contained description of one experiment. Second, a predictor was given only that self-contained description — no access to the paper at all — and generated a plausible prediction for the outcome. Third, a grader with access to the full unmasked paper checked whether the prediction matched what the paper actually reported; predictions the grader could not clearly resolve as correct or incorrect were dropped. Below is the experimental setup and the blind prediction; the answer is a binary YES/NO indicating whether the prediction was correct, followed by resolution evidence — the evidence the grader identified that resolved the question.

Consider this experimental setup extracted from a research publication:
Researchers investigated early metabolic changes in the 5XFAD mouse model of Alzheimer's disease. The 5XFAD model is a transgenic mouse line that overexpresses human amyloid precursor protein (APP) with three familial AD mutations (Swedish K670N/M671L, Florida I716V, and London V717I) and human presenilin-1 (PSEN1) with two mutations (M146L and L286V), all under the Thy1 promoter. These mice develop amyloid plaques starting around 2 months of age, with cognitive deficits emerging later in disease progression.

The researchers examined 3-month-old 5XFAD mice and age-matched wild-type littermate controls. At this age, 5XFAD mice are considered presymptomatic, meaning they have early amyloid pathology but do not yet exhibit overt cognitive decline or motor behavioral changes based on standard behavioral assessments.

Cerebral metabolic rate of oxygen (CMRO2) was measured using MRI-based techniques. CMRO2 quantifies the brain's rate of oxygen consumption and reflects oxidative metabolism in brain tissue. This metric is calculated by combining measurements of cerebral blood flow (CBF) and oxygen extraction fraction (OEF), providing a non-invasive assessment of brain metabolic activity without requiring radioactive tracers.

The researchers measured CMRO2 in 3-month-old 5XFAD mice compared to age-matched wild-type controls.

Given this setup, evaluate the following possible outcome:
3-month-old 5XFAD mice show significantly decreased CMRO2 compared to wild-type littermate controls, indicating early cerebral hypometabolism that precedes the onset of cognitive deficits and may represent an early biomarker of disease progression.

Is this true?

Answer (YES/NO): YES